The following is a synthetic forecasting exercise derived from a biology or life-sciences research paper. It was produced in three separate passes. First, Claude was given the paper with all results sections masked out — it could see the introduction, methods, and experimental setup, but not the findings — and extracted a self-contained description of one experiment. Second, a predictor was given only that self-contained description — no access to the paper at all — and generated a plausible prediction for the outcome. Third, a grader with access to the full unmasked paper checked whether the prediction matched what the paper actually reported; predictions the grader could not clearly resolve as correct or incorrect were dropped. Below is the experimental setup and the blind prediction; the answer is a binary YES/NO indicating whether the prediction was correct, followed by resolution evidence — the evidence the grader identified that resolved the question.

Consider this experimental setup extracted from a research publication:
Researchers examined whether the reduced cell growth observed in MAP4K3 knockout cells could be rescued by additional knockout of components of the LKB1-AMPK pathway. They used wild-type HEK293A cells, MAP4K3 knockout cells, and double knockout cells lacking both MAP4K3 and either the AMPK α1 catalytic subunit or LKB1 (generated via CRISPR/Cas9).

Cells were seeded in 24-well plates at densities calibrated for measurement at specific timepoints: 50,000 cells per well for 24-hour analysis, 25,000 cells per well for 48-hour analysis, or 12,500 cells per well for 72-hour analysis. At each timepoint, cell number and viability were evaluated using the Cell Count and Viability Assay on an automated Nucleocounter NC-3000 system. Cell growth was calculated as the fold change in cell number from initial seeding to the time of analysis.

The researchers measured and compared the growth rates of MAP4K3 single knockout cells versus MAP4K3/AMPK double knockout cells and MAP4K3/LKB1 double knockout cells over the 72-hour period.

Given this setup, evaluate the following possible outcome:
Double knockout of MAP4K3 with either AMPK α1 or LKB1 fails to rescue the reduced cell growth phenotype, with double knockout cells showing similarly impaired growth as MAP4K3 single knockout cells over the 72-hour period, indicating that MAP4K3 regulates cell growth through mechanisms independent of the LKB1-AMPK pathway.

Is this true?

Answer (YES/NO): NO